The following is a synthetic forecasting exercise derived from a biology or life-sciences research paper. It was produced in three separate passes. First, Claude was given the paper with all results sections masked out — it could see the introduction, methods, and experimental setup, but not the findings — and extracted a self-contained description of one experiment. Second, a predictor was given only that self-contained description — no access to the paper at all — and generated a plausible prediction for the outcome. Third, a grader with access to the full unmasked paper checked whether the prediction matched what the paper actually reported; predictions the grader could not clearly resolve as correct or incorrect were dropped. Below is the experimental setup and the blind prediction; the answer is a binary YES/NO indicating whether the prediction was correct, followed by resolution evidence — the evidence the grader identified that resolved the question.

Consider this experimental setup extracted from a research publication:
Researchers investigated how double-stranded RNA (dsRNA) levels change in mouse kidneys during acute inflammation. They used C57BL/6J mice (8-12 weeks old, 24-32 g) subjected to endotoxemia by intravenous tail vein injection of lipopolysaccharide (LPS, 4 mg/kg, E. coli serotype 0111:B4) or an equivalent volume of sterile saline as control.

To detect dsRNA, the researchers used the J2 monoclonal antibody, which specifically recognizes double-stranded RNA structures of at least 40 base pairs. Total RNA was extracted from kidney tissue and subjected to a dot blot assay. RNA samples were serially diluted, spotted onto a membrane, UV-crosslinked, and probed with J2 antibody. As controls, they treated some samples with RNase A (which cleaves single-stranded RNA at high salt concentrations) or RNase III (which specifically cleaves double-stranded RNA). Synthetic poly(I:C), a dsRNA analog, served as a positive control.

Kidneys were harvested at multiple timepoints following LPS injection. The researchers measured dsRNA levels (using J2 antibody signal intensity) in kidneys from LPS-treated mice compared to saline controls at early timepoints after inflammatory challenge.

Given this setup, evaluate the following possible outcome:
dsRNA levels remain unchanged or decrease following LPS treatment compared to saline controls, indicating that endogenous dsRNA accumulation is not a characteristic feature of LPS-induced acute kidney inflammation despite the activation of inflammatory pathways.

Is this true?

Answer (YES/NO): NO